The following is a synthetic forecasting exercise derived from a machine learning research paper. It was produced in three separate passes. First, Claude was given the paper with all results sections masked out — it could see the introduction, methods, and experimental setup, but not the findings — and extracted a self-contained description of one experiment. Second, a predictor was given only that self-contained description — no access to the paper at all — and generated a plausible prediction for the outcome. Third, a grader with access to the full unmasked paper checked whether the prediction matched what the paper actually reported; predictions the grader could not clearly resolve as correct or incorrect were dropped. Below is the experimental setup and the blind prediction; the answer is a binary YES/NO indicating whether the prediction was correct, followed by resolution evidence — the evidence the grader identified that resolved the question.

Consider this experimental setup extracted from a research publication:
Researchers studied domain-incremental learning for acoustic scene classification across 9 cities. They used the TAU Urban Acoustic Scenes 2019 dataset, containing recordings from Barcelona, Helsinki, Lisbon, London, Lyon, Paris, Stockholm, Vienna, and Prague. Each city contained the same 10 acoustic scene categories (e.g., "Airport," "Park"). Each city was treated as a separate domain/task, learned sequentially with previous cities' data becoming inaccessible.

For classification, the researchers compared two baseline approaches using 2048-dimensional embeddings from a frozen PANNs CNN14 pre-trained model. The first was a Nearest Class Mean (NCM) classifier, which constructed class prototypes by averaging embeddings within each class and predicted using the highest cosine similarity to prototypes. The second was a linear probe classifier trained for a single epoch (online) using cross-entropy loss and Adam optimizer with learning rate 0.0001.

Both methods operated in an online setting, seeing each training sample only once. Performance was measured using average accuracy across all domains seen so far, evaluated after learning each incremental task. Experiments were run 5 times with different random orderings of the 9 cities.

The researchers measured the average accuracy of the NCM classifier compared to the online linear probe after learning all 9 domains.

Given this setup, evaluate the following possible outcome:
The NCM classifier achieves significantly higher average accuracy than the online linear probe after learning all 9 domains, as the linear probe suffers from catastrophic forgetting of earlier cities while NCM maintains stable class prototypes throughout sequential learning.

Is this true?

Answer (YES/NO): NO